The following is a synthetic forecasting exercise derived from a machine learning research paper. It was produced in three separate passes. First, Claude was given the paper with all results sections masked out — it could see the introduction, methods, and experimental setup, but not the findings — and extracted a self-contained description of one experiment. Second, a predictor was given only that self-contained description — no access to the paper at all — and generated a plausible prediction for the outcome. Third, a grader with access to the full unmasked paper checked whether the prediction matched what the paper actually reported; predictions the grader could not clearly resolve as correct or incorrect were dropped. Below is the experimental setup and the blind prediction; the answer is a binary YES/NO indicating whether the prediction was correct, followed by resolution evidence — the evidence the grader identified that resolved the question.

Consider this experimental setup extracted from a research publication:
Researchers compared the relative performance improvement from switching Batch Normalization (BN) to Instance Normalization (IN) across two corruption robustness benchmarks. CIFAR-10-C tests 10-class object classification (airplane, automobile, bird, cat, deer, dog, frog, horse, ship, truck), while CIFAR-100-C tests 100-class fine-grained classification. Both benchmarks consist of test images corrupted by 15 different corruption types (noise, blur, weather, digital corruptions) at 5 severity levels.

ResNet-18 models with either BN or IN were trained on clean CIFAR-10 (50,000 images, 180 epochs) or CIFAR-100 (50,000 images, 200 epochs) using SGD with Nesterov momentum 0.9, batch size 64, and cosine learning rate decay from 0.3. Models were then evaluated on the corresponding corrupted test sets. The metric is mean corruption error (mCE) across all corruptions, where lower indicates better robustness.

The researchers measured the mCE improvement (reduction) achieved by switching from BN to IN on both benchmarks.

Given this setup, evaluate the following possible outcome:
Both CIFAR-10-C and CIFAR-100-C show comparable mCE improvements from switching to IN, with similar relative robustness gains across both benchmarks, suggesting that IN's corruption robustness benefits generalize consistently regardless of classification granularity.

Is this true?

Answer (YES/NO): NO